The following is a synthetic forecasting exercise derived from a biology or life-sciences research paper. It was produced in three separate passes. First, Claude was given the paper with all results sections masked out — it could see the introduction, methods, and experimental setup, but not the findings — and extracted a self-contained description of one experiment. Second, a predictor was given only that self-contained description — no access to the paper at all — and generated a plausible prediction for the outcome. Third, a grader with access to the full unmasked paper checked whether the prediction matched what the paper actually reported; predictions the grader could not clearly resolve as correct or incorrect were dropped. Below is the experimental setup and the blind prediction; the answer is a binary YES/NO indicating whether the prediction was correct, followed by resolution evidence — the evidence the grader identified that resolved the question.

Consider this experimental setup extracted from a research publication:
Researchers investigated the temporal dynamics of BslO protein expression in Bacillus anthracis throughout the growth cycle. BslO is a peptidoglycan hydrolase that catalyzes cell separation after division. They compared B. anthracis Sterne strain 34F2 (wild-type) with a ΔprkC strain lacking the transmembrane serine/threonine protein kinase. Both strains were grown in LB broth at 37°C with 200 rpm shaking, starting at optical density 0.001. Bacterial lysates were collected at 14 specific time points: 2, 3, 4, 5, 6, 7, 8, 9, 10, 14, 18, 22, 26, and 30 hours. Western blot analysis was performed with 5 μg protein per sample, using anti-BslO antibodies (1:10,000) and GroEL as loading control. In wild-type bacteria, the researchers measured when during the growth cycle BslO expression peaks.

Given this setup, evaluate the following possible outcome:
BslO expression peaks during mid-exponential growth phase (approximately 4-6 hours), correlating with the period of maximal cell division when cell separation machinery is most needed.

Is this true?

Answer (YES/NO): NO